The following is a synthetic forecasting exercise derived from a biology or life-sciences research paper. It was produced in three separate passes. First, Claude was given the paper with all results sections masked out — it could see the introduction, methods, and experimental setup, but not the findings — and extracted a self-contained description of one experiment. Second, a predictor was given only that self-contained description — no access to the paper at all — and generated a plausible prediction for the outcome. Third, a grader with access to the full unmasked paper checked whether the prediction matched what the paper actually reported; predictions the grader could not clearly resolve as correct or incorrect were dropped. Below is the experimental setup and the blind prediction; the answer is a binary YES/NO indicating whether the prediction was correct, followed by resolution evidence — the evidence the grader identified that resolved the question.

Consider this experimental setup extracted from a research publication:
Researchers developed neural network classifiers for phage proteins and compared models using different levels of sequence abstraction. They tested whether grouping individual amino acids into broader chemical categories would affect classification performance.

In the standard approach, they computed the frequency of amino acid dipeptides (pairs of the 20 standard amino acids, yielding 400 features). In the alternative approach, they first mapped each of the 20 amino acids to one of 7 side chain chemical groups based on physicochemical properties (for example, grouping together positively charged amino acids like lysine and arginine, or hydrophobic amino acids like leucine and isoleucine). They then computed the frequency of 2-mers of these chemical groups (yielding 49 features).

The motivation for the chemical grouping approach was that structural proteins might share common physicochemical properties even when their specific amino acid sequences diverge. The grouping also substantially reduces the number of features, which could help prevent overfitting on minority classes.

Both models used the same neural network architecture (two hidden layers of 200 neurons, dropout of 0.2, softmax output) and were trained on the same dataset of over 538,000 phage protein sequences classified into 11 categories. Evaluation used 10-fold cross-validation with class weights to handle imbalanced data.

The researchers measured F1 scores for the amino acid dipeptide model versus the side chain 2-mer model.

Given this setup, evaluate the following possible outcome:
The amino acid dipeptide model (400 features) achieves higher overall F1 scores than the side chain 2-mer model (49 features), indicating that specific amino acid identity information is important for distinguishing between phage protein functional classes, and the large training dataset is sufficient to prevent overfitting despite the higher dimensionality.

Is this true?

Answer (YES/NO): YES